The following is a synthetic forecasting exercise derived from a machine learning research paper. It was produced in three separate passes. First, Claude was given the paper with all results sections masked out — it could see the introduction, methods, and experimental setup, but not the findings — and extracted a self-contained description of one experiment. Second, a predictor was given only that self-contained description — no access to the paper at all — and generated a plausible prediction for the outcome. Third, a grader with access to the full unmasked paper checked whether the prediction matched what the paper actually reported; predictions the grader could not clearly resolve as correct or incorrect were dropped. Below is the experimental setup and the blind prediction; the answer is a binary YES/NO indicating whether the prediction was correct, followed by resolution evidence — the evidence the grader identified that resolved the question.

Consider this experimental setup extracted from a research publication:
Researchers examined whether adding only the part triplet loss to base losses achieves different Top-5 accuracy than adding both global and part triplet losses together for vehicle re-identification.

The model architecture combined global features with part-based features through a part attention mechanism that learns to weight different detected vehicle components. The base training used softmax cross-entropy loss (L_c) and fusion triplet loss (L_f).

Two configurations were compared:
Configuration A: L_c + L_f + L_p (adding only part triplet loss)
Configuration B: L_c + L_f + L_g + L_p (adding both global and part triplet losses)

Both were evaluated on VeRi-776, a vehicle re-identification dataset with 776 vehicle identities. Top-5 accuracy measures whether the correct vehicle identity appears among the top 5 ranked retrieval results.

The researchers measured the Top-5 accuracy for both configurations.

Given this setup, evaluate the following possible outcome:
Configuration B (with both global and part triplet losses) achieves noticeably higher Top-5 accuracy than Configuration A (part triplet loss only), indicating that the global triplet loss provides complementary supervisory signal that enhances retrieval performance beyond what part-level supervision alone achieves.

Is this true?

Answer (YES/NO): NO